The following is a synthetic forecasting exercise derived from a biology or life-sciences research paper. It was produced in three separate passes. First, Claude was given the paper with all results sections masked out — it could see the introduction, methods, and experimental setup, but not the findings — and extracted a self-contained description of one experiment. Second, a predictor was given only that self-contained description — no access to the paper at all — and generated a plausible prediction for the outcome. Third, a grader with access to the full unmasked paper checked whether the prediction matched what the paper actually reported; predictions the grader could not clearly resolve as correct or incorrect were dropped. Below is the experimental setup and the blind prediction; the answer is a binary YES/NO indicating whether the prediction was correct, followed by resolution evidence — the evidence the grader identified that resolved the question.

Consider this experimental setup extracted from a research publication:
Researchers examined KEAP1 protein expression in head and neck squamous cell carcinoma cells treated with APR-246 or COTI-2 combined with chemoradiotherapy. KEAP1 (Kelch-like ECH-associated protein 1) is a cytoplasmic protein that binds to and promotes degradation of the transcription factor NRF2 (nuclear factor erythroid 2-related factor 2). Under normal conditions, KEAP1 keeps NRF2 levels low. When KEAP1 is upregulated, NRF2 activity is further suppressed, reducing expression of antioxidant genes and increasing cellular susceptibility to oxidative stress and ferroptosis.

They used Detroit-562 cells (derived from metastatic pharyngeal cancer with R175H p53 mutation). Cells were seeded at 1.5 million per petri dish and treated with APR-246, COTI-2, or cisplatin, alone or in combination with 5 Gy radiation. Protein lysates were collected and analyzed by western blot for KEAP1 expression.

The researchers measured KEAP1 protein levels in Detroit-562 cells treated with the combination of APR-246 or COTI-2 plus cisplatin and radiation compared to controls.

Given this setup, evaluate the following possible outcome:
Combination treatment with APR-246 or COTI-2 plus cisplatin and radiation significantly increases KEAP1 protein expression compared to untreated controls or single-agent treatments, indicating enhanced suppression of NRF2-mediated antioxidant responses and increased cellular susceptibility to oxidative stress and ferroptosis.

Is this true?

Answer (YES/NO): YES